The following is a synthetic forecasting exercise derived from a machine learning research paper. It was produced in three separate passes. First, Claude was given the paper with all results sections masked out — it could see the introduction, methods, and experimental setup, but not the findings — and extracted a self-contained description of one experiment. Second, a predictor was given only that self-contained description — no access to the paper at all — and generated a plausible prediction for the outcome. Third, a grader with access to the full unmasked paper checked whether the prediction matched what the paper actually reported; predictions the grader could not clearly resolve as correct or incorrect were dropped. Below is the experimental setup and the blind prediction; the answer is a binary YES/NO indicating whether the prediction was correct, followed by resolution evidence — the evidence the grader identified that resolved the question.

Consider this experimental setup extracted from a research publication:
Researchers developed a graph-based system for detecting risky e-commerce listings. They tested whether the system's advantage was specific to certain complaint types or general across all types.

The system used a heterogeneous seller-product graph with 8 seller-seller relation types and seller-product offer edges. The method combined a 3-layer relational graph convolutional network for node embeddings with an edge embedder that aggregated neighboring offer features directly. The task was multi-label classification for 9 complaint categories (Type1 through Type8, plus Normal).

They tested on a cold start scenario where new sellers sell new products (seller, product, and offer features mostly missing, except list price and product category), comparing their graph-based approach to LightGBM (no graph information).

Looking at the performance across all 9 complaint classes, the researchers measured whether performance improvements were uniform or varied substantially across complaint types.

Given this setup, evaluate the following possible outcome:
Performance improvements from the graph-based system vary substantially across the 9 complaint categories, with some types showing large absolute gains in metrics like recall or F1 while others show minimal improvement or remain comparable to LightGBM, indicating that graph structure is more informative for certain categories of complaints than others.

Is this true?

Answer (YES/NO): NO